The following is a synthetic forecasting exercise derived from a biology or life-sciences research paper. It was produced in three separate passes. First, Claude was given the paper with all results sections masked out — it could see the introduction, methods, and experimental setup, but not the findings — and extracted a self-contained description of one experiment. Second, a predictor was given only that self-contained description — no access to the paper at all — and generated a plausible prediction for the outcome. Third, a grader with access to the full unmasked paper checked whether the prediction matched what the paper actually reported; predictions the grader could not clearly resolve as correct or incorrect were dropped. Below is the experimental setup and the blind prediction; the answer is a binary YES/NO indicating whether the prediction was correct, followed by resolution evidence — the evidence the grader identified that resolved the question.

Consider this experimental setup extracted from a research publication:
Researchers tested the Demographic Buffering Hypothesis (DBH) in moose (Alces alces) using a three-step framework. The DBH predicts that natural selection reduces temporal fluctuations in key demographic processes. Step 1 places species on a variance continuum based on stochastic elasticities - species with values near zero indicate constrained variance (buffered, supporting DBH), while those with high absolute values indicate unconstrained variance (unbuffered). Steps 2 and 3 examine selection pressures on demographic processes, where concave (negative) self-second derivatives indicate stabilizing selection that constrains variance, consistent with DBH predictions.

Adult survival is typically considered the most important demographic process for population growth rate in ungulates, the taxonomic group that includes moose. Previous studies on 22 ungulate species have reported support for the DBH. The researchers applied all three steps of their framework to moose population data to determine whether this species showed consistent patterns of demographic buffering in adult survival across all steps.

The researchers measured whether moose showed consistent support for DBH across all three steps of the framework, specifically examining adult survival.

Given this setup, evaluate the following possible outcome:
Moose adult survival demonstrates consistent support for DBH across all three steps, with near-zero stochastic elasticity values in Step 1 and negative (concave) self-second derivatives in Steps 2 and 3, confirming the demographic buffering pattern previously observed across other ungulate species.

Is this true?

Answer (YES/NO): NO